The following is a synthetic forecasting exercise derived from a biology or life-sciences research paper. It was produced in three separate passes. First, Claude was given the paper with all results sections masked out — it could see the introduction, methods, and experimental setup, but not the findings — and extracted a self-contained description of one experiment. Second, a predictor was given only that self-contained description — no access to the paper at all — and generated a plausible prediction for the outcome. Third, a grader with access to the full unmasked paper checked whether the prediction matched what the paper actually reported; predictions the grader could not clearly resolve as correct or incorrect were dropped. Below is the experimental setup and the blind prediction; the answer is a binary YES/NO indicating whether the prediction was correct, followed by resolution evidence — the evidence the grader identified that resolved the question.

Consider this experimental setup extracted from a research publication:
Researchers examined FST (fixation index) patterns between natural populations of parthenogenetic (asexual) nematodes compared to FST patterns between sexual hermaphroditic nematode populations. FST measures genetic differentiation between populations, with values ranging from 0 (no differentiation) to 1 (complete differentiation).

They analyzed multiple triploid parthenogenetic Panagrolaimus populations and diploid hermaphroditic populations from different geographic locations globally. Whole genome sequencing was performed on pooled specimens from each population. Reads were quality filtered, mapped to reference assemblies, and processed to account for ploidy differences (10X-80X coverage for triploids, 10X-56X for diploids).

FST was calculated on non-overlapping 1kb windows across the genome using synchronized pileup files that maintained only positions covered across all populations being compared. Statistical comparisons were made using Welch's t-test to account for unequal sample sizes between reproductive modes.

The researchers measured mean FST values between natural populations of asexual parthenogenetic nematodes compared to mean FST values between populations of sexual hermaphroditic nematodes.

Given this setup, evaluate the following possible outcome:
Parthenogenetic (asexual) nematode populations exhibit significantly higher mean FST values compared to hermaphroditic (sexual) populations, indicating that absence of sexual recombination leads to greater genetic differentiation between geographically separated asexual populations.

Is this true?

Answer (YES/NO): NO